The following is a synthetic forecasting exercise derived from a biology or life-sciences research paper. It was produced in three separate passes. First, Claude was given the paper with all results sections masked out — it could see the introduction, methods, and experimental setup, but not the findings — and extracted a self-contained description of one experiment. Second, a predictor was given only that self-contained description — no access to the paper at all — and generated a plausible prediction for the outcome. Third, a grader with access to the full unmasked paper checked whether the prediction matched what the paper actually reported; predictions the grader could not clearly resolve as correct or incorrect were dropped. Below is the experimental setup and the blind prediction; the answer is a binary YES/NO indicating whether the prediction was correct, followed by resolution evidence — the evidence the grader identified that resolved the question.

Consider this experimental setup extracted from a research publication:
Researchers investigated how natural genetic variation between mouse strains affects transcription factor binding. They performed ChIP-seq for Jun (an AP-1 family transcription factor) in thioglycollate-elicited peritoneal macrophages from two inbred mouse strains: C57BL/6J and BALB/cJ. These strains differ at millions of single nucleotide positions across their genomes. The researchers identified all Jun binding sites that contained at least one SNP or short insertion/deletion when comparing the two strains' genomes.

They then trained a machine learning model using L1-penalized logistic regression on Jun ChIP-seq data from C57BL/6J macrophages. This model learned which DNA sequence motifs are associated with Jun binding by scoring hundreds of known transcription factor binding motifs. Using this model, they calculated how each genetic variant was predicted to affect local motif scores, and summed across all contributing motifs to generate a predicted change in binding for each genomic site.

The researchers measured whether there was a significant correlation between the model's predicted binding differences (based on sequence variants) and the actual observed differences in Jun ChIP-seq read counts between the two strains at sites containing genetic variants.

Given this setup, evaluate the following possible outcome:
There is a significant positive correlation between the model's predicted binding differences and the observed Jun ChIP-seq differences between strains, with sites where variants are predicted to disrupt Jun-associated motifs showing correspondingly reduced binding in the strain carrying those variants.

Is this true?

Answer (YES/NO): YES